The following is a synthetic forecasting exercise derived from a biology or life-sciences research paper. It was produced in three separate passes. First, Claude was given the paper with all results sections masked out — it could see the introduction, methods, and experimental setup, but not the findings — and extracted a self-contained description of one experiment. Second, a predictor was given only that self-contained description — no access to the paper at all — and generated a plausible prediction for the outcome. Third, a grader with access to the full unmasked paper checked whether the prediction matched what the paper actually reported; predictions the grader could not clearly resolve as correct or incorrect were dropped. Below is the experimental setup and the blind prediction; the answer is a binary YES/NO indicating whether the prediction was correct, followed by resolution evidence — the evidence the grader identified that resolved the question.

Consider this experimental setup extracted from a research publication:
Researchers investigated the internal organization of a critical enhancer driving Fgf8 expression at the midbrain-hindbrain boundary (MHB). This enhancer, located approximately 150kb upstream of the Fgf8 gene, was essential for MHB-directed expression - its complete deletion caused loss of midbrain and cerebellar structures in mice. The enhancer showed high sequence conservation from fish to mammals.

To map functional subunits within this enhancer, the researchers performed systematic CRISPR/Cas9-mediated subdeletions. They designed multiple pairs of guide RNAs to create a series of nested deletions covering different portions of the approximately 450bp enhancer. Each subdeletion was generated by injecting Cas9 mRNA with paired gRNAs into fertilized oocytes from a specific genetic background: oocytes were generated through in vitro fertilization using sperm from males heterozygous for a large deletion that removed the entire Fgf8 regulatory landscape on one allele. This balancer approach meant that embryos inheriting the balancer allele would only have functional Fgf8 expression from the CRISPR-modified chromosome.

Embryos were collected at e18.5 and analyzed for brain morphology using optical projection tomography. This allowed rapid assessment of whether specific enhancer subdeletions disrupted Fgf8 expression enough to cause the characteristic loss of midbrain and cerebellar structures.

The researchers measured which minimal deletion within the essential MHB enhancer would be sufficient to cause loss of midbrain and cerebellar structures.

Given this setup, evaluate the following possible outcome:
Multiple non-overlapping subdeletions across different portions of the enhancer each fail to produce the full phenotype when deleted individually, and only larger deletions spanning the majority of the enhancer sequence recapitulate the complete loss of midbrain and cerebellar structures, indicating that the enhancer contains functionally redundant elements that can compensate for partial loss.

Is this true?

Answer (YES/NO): NO